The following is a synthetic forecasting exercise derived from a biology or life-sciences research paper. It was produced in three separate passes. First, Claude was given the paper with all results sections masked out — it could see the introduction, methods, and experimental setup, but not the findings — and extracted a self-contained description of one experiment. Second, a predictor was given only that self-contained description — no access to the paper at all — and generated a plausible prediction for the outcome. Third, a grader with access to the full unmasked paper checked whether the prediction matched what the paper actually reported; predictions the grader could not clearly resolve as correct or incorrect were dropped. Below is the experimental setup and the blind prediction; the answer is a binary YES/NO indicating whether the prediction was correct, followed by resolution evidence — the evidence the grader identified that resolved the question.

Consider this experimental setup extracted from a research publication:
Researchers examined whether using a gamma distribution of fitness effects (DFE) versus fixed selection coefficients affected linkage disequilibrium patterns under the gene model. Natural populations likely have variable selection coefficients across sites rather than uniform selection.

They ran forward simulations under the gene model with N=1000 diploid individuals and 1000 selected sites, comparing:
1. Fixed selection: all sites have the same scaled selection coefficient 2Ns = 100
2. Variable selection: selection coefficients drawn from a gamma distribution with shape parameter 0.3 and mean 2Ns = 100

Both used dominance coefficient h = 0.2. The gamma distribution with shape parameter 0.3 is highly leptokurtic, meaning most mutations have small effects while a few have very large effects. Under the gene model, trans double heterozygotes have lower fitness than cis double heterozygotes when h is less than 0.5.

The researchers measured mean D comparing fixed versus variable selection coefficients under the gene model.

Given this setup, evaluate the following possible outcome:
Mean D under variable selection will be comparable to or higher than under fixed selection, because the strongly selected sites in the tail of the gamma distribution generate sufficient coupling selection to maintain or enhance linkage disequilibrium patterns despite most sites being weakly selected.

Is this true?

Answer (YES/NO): YES